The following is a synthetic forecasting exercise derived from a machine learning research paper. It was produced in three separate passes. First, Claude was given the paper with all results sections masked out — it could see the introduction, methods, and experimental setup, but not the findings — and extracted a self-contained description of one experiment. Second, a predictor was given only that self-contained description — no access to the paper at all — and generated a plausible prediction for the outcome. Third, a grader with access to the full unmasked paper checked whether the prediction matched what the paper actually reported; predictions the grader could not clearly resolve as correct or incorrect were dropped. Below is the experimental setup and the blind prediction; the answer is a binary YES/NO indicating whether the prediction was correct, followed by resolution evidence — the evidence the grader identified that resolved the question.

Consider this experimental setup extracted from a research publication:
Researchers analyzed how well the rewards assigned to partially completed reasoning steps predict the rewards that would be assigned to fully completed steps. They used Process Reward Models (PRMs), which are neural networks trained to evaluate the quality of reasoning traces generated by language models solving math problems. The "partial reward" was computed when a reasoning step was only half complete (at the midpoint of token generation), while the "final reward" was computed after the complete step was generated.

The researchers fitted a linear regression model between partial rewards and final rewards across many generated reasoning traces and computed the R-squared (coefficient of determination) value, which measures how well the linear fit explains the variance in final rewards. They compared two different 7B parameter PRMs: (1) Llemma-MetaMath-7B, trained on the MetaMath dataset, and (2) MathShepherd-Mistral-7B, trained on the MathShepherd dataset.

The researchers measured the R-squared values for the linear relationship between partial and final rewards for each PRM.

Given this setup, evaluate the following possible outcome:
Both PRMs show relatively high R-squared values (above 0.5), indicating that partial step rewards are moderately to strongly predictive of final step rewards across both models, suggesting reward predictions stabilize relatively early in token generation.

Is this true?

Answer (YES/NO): YES